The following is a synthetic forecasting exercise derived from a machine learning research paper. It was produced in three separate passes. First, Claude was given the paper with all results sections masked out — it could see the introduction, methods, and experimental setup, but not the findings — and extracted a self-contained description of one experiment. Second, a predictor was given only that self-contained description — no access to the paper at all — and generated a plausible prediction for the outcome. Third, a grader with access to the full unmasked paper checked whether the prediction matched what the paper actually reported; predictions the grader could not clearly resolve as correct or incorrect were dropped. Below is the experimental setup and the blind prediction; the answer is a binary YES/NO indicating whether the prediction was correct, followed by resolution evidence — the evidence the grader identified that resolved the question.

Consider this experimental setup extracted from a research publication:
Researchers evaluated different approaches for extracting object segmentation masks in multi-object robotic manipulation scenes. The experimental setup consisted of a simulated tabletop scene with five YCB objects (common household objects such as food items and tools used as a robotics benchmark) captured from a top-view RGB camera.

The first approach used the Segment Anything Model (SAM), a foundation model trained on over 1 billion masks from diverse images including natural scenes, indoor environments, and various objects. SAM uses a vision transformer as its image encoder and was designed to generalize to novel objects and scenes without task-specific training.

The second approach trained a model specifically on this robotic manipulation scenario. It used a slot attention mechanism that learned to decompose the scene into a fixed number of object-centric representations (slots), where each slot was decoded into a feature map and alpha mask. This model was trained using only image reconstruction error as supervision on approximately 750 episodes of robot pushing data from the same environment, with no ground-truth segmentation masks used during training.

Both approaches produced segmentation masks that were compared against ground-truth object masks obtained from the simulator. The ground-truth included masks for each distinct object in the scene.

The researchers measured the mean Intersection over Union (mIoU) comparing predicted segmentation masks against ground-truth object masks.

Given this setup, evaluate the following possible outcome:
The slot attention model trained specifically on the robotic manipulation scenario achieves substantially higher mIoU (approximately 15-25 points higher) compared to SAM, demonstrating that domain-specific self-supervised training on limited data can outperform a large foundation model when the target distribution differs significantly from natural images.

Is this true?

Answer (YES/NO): NO